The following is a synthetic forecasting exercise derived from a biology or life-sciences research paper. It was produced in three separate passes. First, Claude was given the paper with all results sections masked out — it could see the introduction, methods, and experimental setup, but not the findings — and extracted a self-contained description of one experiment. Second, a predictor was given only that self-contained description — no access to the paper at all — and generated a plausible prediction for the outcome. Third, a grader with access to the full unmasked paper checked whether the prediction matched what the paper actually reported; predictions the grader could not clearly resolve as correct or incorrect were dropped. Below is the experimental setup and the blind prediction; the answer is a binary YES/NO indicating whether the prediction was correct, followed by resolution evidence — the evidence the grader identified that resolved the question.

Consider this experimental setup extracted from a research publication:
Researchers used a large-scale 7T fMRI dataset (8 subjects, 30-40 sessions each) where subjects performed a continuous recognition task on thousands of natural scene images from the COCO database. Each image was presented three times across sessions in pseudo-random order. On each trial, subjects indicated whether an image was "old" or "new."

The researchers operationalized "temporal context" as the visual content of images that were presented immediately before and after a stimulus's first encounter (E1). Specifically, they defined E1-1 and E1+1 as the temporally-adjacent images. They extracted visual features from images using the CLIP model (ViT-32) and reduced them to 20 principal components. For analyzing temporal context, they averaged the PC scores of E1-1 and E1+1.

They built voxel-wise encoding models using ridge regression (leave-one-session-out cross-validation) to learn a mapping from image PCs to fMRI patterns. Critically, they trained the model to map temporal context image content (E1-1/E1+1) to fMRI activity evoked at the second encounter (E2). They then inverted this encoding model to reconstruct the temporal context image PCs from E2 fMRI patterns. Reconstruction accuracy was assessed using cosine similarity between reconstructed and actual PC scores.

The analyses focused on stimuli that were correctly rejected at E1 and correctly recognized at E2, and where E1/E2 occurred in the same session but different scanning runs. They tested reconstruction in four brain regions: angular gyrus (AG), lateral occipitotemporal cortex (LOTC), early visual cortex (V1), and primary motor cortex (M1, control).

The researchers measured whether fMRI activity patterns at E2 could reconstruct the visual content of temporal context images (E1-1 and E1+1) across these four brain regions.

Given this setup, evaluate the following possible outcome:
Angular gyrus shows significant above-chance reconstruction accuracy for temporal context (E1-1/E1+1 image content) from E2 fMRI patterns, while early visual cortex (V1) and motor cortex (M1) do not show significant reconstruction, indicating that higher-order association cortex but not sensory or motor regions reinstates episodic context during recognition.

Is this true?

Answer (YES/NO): NO